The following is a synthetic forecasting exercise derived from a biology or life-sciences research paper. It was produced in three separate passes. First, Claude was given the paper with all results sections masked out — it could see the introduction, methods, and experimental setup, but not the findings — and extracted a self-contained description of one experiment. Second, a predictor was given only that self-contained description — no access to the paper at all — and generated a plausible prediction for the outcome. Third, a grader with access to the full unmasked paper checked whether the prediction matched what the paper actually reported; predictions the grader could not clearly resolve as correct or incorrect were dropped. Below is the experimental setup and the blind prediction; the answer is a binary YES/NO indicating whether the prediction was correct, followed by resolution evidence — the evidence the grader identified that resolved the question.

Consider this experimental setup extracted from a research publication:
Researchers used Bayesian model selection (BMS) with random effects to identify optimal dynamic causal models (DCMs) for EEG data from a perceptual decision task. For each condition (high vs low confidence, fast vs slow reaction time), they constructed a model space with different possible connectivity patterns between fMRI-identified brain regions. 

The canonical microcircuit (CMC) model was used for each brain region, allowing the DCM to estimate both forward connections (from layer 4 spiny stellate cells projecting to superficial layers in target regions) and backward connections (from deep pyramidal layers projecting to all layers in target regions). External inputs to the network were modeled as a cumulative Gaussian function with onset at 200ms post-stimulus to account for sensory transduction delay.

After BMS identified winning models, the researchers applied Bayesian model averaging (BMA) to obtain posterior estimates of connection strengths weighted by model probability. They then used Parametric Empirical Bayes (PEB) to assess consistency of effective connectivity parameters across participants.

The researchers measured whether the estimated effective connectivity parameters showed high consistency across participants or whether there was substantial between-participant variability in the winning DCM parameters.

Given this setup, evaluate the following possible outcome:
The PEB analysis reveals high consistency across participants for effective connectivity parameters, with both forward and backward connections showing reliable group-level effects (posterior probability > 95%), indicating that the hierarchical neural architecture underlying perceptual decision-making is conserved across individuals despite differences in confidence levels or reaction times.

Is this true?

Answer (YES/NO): NO